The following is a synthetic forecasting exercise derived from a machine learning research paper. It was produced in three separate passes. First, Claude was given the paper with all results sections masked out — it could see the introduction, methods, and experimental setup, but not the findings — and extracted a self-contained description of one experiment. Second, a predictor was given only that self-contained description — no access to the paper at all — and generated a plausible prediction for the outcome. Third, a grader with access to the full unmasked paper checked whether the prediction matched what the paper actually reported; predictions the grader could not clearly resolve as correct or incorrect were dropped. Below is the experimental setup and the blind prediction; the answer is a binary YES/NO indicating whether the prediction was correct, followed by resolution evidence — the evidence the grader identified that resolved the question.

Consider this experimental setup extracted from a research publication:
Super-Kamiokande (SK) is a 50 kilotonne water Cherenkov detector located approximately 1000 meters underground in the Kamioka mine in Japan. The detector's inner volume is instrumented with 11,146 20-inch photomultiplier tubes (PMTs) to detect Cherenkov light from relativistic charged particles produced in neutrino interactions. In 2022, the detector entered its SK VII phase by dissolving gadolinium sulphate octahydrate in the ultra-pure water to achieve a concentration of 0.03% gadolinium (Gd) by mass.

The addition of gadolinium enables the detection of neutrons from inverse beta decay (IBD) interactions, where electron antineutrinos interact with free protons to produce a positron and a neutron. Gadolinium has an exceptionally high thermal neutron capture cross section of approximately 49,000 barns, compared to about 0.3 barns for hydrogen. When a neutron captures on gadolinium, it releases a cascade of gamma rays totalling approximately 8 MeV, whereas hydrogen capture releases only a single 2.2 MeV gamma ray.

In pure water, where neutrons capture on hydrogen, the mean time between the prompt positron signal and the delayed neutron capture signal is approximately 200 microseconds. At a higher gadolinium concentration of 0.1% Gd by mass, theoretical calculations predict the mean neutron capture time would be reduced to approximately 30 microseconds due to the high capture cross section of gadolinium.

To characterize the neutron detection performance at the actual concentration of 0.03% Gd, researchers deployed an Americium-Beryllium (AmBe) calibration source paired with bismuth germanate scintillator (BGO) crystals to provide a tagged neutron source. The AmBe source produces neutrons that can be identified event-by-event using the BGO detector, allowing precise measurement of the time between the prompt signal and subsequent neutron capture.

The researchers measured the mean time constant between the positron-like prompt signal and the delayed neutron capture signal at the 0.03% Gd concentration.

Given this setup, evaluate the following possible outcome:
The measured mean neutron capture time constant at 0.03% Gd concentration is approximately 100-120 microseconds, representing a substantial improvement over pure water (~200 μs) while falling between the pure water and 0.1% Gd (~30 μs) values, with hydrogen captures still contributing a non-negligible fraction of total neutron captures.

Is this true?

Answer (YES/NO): NO